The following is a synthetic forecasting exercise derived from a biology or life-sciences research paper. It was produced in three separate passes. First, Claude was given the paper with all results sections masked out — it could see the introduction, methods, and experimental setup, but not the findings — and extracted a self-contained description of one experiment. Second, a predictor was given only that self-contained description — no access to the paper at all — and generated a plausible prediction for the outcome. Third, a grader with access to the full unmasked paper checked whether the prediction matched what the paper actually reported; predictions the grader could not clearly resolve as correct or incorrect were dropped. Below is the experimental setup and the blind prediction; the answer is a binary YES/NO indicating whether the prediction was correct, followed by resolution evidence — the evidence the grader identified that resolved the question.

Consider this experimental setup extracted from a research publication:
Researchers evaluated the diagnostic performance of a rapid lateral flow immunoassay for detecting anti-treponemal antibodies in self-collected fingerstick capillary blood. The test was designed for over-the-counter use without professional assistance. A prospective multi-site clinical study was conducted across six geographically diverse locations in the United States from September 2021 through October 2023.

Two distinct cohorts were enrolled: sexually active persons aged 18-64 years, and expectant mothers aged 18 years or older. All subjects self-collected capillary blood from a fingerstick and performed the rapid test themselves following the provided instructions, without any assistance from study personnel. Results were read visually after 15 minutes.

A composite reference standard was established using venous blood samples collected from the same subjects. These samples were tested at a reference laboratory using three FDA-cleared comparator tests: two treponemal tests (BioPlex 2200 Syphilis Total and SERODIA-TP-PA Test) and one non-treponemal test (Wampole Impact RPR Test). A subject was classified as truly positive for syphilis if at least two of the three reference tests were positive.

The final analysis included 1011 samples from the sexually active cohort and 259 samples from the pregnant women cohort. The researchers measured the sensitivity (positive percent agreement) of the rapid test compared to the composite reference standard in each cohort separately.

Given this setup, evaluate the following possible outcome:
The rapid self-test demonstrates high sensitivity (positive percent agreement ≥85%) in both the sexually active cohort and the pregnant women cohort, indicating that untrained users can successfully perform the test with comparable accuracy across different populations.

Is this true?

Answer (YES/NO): NO